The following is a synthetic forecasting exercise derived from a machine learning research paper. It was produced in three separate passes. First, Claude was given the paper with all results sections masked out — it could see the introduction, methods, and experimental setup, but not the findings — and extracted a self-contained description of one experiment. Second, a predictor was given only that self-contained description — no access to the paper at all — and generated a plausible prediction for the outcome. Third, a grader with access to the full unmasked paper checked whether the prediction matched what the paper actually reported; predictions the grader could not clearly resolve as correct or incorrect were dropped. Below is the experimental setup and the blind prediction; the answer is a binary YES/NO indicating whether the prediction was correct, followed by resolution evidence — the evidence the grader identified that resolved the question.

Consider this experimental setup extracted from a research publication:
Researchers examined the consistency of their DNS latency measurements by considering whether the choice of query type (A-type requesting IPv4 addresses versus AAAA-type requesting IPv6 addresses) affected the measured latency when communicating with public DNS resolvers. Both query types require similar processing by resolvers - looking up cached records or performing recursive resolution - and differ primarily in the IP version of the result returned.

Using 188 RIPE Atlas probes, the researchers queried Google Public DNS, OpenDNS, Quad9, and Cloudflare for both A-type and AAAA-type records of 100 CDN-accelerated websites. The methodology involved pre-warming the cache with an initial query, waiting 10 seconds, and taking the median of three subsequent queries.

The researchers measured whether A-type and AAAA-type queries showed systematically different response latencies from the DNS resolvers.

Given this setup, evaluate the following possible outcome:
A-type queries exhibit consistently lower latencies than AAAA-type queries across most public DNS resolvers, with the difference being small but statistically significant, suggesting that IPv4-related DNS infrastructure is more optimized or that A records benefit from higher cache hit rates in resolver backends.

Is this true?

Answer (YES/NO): NO